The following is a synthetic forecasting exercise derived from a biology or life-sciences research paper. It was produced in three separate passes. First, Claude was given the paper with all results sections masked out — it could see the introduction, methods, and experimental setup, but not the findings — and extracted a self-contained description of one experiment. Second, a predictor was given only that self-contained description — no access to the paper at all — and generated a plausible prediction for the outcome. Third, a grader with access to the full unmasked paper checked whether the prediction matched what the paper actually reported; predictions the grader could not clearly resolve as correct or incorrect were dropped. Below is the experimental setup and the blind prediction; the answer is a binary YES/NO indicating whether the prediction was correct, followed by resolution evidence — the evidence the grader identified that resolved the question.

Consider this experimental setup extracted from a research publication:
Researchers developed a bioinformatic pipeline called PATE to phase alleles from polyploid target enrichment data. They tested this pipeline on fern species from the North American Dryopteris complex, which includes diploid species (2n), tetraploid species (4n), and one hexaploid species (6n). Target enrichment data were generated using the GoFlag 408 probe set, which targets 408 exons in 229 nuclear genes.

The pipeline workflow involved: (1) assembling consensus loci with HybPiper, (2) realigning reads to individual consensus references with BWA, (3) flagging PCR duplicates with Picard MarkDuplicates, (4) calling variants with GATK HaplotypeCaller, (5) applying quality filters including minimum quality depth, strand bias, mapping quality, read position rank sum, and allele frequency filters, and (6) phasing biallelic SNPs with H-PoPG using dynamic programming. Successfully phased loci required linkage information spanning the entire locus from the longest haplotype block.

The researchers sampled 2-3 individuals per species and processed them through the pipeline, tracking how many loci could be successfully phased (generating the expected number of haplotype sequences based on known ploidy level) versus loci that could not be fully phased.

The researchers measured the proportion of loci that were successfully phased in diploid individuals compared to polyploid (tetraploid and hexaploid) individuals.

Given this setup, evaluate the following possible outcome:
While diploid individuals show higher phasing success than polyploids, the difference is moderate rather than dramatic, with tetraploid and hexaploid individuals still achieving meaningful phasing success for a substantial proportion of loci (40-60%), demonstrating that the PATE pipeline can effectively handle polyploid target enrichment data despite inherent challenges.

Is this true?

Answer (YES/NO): NO